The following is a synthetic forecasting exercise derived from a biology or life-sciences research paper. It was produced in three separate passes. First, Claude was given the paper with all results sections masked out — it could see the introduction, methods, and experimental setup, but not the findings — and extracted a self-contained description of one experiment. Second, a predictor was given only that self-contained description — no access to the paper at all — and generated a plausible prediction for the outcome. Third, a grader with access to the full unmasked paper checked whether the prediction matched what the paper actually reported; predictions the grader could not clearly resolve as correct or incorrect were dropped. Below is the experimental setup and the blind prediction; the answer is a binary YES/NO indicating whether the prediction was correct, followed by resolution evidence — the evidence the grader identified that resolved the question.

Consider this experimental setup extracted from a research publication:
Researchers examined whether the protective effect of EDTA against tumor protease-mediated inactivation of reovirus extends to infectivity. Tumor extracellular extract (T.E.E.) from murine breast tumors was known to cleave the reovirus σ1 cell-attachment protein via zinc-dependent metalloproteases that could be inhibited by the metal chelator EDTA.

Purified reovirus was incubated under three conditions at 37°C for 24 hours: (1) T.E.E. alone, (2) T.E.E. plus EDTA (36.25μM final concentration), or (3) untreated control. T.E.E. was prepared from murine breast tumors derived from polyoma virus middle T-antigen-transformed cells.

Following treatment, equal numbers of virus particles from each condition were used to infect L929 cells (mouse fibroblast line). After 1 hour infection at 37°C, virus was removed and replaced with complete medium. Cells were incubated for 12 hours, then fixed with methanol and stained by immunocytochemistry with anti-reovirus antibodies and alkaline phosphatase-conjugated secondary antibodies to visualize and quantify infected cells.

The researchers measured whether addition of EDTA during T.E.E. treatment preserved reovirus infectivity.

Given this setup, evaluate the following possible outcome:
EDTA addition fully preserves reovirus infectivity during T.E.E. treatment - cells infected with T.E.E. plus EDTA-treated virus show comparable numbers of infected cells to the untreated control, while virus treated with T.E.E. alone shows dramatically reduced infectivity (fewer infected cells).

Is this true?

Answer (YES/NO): YES